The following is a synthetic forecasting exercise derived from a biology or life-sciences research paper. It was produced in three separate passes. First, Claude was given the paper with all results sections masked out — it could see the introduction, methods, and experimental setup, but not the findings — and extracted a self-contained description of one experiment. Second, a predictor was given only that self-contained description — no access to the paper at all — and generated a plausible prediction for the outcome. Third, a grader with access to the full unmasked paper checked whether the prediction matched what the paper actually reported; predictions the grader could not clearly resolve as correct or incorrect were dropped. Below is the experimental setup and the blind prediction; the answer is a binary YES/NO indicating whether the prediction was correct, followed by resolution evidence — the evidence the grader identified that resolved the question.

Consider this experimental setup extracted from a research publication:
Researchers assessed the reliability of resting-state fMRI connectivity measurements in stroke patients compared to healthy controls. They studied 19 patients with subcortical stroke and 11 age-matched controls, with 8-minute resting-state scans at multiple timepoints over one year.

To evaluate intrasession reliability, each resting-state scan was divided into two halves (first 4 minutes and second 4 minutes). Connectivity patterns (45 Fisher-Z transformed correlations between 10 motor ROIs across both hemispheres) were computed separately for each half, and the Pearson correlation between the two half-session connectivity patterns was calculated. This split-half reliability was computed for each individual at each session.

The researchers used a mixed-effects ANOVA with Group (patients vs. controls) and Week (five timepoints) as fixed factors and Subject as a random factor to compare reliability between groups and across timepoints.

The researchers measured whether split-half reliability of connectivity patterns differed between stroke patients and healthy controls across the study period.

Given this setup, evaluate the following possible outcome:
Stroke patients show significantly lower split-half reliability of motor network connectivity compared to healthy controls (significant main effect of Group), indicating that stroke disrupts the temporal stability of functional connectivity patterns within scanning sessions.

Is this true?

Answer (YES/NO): NO